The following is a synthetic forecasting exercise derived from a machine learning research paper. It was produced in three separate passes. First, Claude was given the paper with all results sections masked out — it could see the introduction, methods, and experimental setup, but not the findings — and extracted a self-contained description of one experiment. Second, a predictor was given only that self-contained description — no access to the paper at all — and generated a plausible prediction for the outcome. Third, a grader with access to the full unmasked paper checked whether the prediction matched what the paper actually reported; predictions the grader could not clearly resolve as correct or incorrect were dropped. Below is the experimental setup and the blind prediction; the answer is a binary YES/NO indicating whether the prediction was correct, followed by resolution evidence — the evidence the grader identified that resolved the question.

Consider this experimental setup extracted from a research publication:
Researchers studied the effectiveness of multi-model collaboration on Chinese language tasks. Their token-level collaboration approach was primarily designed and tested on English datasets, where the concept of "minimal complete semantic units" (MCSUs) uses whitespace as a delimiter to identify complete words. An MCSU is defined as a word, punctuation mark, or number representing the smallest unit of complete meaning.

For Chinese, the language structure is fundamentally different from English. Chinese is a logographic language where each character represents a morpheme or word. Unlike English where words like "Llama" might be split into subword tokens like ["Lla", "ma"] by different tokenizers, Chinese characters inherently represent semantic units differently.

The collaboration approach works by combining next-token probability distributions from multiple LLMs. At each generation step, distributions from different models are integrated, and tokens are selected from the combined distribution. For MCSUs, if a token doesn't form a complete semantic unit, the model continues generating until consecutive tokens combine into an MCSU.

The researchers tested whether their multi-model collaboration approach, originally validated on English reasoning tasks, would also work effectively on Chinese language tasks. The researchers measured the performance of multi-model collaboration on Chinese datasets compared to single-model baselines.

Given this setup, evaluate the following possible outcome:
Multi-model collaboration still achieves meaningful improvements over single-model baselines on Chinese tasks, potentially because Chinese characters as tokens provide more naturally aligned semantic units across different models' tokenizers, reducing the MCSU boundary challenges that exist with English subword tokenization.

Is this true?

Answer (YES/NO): YES